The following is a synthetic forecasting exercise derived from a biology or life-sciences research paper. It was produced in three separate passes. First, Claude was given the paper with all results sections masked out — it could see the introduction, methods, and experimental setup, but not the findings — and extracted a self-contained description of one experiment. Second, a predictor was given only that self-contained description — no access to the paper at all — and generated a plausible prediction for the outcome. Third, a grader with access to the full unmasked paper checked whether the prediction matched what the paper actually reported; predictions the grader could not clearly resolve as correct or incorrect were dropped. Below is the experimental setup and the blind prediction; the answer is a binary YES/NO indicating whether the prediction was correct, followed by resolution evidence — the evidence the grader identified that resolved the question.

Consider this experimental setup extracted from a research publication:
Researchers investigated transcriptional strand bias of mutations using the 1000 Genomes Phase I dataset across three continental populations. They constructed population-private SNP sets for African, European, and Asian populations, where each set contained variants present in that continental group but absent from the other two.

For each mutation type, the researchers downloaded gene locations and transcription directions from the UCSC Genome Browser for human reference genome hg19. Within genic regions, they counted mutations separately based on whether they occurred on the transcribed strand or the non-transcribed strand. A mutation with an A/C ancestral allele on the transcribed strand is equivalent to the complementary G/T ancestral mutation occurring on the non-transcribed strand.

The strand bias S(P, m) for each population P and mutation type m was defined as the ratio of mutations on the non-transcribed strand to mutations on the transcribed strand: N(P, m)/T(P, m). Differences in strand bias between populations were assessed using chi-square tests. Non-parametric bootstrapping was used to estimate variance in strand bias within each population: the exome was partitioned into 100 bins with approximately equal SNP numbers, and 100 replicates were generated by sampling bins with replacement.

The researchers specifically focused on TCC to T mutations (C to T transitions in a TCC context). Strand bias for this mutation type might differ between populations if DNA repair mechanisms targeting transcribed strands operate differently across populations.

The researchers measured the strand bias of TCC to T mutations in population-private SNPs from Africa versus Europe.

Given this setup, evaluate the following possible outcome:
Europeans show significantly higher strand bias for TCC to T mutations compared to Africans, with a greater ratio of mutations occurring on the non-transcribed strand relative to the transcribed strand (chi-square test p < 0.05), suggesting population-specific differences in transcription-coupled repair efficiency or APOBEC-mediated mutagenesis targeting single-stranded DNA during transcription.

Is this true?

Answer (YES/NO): NO